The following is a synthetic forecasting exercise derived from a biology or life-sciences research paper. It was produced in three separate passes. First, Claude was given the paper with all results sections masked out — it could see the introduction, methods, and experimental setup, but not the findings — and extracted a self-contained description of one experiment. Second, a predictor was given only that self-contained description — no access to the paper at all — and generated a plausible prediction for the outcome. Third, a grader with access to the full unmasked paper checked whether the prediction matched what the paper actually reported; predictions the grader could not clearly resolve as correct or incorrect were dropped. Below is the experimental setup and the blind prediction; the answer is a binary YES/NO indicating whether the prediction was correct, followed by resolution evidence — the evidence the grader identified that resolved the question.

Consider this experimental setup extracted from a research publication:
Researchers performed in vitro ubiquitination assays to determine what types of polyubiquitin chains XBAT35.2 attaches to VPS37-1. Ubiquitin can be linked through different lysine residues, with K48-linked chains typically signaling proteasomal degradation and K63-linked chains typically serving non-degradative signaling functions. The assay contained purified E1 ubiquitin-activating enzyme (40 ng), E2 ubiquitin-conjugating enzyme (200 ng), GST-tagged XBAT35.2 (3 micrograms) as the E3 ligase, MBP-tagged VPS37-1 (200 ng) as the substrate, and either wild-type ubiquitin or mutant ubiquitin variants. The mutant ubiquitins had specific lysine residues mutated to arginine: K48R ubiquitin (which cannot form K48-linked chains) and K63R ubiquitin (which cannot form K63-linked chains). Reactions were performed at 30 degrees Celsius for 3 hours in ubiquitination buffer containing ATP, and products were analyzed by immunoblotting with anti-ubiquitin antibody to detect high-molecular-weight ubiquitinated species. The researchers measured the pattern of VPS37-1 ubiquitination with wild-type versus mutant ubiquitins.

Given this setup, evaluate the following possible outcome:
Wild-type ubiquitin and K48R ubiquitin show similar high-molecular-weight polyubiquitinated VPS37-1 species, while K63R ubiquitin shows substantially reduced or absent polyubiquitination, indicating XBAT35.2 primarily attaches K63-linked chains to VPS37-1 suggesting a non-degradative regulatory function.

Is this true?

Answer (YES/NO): NO